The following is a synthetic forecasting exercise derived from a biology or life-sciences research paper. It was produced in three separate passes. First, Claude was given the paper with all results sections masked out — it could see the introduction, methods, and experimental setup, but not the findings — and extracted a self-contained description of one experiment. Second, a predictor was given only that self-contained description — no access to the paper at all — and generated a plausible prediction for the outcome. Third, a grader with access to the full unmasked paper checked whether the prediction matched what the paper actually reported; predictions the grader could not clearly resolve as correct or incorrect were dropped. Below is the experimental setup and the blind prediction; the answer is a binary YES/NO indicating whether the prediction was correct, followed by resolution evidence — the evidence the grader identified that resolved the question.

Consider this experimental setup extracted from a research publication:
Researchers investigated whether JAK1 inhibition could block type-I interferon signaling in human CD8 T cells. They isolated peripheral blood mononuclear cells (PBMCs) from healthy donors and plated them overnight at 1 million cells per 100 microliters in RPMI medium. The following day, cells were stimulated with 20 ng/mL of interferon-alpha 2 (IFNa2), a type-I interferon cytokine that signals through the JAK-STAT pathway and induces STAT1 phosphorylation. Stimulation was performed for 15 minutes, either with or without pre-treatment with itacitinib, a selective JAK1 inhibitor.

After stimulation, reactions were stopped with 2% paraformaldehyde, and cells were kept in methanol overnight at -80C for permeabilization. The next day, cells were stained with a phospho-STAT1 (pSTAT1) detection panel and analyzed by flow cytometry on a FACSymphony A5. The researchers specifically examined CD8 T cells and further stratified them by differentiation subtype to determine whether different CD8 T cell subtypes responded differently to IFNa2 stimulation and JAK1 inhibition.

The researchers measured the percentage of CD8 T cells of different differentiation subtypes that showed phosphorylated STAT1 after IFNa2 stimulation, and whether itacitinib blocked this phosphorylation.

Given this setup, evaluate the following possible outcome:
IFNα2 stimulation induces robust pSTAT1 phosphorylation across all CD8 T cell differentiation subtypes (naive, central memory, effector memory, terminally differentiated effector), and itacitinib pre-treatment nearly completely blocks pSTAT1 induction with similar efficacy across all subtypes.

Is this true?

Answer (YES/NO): NO